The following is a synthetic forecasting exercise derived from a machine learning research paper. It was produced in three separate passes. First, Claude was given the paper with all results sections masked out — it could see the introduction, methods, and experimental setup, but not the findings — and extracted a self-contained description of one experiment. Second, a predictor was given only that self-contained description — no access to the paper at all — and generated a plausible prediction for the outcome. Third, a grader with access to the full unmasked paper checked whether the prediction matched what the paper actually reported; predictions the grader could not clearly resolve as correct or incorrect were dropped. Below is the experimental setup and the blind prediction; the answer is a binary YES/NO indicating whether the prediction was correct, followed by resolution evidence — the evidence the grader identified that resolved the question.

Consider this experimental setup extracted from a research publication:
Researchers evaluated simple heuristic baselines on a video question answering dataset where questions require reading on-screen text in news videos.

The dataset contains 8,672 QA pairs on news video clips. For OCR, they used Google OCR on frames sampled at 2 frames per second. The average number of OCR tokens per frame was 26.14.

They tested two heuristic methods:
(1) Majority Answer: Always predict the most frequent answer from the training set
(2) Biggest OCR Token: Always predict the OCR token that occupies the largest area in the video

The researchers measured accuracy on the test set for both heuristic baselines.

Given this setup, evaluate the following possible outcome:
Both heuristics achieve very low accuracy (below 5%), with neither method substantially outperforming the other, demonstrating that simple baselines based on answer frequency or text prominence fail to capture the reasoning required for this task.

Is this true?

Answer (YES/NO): NO